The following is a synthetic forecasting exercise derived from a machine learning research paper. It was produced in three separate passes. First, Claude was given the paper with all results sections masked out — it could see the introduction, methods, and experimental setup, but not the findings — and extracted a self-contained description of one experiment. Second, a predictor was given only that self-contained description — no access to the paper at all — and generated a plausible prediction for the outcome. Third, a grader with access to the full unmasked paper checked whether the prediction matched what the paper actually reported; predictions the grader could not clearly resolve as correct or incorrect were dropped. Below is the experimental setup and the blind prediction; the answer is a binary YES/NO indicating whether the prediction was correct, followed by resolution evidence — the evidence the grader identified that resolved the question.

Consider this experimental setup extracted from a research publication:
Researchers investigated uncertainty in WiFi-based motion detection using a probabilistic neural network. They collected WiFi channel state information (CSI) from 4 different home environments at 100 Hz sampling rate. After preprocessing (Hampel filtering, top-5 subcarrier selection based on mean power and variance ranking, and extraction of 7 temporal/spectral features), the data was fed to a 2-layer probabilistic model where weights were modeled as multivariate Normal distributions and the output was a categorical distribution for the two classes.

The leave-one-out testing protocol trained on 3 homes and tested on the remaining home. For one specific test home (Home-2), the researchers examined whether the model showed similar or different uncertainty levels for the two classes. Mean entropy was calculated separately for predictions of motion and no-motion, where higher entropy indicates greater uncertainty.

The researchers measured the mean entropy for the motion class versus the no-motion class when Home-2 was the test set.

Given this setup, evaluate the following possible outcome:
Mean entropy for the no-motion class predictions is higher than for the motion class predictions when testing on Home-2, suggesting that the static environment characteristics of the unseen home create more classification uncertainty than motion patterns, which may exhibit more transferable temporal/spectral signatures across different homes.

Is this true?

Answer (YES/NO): NO